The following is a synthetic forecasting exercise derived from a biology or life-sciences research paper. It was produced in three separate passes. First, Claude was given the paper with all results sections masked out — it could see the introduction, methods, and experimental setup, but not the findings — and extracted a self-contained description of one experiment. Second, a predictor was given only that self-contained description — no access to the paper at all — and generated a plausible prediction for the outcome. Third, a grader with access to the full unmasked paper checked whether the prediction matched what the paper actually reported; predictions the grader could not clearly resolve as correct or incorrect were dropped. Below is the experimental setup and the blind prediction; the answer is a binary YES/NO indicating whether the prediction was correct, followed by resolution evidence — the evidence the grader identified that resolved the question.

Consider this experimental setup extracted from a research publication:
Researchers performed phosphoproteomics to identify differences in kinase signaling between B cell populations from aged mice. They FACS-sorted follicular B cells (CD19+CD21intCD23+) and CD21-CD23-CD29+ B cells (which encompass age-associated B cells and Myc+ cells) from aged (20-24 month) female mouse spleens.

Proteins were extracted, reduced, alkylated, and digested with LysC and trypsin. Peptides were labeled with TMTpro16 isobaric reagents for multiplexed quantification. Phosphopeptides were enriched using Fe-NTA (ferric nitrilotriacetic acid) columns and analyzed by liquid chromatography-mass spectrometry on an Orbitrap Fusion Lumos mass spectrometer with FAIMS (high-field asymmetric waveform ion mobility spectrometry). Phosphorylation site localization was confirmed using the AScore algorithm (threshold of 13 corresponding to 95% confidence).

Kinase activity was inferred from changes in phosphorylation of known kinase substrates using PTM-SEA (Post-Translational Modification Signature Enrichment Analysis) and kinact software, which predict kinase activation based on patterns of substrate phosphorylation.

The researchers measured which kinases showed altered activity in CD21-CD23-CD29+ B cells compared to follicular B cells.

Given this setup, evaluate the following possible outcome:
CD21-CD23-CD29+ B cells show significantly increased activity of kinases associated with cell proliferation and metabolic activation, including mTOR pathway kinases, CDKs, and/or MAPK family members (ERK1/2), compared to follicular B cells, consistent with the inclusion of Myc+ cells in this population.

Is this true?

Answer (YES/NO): YES